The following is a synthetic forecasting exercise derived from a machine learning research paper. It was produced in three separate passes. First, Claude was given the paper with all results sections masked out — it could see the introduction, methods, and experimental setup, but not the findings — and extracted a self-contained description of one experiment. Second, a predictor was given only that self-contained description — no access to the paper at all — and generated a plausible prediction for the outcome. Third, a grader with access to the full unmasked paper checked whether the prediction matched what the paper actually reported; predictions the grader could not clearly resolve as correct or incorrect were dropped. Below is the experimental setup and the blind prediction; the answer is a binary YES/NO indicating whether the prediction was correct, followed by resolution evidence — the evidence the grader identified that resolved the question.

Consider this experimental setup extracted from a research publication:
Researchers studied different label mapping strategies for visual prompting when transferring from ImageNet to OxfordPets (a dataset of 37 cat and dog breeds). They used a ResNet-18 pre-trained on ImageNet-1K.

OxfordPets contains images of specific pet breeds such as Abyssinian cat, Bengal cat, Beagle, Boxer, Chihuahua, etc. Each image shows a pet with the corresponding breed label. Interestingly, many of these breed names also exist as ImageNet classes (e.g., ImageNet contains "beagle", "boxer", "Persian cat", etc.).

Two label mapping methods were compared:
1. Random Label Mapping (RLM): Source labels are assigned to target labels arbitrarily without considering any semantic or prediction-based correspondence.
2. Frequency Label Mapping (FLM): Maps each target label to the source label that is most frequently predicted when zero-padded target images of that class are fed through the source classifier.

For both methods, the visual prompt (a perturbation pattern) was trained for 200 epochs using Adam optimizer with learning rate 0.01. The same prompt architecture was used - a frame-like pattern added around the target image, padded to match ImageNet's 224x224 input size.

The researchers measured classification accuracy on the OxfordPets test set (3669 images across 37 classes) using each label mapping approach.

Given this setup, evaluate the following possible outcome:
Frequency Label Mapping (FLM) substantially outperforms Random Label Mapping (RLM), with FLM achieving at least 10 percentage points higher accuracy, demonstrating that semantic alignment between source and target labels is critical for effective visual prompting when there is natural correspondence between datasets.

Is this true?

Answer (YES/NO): YES